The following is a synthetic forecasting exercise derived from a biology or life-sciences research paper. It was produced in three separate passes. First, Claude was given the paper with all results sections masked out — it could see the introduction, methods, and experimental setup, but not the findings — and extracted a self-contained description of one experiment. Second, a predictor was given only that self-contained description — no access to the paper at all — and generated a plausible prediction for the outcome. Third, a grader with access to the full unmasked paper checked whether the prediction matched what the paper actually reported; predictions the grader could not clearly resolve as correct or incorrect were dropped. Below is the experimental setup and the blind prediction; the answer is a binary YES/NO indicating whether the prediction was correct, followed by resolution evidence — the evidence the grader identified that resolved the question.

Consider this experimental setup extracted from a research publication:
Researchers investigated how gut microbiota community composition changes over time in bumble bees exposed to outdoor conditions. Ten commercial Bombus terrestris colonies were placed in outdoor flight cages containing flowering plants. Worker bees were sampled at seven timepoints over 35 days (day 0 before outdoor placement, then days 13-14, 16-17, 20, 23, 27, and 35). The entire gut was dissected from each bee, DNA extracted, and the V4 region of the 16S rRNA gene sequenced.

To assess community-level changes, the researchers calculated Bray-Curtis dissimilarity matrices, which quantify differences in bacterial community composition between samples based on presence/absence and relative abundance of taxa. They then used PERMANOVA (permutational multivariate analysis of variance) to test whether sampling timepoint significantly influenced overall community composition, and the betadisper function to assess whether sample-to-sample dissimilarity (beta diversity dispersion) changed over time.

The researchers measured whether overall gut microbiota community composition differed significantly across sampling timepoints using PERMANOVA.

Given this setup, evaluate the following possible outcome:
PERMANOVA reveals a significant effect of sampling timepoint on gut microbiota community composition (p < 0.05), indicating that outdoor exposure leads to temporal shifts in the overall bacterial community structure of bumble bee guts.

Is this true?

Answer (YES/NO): YES